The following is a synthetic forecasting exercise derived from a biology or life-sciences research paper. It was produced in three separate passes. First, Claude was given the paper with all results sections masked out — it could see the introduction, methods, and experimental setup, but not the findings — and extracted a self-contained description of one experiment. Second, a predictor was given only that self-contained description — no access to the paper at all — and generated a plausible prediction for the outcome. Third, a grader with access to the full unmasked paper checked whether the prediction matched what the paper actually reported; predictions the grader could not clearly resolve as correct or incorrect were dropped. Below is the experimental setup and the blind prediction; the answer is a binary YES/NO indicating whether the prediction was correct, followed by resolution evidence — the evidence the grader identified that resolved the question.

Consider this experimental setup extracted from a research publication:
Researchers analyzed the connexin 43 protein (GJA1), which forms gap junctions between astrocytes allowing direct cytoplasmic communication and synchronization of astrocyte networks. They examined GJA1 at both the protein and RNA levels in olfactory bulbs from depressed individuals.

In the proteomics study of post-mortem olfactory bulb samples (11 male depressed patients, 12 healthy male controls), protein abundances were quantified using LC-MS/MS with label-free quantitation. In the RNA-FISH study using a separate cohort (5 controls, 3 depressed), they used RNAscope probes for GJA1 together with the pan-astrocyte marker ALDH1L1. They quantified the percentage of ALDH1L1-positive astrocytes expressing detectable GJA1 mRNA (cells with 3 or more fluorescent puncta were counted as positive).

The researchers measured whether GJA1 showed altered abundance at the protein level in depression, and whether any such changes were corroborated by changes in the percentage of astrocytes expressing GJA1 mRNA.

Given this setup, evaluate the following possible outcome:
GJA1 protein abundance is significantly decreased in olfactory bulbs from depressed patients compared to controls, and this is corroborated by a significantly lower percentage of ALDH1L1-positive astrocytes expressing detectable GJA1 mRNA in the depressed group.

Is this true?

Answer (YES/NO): NO